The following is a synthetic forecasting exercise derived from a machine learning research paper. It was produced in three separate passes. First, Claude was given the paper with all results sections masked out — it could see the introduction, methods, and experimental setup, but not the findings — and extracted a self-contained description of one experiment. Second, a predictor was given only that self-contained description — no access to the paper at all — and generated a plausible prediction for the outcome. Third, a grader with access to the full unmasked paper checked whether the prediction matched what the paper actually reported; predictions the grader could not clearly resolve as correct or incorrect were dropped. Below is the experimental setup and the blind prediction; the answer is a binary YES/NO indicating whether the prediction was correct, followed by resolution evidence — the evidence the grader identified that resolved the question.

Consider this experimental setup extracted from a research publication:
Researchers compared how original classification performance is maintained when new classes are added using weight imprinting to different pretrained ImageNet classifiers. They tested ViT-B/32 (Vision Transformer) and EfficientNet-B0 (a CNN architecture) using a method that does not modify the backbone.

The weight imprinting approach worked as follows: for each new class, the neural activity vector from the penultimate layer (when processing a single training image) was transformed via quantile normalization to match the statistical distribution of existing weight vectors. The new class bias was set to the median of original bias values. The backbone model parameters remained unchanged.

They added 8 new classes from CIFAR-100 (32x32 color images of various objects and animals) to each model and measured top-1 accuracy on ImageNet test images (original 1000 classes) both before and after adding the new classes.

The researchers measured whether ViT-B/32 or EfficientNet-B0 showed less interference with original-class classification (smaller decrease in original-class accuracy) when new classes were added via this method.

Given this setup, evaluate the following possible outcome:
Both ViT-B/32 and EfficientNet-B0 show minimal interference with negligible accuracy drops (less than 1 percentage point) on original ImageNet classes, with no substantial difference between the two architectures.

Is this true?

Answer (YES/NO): NO